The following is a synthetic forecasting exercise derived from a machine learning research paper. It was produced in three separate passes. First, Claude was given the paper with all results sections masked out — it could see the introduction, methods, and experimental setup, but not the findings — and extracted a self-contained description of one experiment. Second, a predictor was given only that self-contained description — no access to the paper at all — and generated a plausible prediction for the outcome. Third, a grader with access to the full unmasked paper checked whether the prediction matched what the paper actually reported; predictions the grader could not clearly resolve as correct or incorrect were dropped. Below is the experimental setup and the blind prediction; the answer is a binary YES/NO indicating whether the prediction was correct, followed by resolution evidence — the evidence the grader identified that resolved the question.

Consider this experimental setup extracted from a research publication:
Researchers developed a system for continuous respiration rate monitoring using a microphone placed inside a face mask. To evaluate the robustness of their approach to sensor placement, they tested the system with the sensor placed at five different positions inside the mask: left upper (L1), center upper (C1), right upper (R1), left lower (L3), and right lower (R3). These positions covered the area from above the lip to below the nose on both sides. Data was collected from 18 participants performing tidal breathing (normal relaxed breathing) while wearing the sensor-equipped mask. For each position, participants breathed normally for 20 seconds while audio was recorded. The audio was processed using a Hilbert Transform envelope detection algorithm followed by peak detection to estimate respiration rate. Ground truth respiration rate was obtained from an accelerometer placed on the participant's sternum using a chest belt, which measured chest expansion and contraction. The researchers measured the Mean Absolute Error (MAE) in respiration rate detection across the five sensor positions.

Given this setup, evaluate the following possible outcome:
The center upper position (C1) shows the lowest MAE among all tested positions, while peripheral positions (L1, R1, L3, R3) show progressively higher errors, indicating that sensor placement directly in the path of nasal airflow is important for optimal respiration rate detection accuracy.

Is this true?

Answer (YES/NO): NO